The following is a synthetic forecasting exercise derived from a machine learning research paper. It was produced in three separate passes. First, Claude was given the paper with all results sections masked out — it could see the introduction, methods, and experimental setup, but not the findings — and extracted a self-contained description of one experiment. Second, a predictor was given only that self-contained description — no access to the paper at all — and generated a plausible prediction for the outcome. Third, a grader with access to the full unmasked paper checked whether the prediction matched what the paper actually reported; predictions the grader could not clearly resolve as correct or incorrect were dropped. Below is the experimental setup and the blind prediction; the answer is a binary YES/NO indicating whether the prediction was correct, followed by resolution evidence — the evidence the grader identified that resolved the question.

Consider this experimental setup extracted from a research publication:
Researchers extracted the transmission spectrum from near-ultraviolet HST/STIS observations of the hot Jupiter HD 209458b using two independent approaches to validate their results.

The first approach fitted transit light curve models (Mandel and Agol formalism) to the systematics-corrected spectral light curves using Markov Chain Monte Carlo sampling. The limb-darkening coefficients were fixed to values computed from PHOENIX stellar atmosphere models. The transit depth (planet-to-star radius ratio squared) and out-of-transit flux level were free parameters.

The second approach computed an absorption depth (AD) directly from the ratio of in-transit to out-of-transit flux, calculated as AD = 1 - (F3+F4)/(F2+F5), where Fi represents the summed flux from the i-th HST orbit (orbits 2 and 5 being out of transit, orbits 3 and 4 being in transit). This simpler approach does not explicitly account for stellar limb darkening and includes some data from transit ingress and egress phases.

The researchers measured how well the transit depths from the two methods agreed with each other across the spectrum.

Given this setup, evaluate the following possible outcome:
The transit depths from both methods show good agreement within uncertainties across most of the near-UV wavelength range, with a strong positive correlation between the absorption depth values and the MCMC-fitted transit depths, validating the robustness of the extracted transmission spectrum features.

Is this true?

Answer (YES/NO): YES